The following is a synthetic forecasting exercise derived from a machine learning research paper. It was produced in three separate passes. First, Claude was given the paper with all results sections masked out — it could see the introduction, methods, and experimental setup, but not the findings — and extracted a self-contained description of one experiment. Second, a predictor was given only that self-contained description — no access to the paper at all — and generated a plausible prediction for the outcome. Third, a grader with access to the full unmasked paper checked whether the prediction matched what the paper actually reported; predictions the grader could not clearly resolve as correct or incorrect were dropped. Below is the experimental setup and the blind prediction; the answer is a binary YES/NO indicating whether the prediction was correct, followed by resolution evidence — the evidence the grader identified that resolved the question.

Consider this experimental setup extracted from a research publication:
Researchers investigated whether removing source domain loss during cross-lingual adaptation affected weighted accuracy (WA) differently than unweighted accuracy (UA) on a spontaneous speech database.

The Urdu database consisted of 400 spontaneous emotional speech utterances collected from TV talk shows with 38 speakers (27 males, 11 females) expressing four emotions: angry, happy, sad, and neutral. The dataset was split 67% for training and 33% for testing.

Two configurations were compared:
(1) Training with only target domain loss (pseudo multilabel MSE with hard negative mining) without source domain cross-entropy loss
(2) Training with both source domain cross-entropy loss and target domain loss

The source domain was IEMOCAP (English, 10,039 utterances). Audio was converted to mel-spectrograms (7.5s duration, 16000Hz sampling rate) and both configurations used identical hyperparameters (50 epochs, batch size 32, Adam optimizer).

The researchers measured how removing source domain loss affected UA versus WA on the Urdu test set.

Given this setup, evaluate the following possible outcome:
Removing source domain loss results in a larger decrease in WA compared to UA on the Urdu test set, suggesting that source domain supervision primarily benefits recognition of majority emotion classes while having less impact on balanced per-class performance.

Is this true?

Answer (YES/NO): NO